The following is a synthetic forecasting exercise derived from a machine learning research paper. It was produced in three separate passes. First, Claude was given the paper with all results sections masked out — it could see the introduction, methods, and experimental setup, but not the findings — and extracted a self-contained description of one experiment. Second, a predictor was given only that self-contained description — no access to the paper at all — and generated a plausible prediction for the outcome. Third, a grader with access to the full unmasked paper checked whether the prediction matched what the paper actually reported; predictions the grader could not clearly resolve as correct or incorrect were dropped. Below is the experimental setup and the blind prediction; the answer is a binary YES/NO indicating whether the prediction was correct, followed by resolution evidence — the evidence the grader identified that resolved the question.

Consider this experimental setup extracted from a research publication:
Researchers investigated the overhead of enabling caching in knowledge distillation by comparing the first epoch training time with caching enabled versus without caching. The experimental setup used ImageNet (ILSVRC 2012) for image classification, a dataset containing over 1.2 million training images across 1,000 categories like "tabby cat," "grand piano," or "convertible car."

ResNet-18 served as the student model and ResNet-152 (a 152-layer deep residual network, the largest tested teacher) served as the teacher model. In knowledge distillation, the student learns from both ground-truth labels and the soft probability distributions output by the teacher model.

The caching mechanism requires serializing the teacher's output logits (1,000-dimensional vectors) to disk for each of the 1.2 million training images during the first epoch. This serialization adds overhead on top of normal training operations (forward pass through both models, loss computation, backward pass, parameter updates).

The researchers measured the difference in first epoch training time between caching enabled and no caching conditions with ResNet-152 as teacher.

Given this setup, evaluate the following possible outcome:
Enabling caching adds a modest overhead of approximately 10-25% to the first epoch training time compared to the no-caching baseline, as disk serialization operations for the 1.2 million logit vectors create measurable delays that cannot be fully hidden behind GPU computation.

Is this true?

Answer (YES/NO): NO